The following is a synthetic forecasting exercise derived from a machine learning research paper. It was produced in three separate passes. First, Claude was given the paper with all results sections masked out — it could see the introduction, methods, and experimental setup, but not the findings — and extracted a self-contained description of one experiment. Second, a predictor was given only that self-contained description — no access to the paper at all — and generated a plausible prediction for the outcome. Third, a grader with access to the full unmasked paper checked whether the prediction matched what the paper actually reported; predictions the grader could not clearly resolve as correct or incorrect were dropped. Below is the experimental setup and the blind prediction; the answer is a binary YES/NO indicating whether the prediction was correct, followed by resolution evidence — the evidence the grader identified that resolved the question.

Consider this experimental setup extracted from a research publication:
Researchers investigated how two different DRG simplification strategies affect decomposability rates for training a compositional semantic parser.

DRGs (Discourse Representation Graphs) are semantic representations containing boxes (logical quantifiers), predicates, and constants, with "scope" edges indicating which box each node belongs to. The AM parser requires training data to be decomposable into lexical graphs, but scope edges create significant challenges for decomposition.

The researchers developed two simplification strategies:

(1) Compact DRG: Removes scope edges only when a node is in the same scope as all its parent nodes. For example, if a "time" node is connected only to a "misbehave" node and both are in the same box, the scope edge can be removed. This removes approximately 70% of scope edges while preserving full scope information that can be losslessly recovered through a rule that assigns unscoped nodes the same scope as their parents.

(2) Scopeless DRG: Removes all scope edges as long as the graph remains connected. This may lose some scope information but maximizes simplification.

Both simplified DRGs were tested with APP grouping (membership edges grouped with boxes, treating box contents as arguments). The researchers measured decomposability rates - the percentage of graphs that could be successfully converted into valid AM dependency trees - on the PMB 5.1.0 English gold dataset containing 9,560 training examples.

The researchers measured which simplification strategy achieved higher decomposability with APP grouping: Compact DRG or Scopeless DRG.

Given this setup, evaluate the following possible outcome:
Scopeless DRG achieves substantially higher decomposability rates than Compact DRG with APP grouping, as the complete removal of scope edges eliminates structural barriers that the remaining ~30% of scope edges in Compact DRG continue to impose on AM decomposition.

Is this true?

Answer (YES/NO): YES